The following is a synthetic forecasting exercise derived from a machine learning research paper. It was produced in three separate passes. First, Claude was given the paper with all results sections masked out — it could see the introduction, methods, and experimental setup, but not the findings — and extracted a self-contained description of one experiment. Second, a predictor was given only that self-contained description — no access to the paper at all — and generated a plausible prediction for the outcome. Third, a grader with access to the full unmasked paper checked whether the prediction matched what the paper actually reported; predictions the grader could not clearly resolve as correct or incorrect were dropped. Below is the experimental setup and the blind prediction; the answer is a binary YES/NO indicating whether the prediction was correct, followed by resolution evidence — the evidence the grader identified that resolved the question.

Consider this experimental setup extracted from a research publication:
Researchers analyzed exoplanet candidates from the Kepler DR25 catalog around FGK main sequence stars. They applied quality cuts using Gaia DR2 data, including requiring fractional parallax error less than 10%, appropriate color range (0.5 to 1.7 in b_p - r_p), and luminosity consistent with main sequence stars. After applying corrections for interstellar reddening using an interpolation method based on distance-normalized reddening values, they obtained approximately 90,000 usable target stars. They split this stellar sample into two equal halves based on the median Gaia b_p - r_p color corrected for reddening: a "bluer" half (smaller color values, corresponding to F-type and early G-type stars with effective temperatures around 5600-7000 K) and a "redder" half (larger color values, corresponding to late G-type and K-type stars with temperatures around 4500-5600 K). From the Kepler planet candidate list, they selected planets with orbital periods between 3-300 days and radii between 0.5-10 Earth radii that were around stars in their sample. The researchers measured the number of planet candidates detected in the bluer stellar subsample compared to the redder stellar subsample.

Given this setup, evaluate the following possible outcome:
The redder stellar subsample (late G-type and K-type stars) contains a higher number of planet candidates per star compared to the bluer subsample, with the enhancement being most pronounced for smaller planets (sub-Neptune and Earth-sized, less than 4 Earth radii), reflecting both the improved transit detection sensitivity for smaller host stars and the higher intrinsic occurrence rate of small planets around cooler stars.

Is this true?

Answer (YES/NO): NO